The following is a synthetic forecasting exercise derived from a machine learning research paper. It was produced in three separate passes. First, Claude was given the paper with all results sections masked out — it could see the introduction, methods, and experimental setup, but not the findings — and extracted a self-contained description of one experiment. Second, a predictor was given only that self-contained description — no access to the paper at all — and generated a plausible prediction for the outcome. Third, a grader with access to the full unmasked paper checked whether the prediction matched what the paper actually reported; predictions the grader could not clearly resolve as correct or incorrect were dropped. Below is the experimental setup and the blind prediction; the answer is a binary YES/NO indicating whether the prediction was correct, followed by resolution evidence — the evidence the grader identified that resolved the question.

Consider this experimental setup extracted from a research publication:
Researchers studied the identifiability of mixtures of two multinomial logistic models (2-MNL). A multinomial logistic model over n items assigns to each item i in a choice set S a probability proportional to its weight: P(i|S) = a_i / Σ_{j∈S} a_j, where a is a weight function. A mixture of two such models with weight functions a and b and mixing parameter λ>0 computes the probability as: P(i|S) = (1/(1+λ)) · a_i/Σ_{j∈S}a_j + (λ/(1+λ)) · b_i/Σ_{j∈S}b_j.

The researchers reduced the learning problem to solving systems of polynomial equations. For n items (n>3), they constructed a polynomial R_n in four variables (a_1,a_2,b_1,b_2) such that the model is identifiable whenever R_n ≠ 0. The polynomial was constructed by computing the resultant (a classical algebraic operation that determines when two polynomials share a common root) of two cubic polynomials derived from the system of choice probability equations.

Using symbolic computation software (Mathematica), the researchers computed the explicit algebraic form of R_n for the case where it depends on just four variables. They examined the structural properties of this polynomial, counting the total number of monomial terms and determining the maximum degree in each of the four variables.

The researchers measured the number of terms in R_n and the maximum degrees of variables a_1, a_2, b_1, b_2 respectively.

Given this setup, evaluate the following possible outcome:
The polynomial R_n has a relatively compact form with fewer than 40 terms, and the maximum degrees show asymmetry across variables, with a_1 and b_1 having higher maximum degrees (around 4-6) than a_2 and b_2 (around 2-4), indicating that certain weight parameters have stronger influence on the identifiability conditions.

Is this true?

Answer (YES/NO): NO